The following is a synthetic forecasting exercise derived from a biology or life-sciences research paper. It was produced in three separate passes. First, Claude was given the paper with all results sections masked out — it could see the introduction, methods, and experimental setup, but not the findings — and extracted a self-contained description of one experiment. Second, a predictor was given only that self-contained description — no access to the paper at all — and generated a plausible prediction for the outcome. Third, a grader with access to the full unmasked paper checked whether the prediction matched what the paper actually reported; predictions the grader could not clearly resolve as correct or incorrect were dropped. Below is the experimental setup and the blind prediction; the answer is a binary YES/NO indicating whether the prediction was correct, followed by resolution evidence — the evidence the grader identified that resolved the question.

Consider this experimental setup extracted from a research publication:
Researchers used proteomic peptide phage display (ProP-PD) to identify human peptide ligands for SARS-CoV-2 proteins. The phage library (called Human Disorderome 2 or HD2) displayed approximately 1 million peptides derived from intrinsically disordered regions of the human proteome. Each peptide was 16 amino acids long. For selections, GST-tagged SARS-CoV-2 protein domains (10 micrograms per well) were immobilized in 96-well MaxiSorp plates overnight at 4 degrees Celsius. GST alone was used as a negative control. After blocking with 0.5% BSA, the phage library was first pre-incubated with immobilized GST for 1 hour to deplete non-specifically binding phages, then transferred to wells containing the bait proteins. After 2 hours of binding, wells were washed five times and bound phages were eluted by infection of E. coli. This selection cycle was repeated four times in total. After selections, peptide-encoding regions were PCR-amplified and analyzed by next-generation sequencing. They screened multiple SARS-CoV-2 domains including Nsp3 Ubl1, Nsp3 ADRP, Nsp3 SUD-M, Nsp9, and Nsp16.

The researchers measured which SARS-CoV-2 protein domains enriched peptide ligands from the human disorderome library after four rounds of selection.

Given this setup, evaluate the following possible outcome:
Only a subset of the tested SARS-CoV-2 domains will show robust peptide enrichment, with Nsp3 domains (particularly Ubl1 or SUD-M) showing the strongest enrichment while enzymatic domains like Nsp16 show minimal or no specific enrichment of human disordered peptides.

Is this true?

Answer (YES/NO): NO